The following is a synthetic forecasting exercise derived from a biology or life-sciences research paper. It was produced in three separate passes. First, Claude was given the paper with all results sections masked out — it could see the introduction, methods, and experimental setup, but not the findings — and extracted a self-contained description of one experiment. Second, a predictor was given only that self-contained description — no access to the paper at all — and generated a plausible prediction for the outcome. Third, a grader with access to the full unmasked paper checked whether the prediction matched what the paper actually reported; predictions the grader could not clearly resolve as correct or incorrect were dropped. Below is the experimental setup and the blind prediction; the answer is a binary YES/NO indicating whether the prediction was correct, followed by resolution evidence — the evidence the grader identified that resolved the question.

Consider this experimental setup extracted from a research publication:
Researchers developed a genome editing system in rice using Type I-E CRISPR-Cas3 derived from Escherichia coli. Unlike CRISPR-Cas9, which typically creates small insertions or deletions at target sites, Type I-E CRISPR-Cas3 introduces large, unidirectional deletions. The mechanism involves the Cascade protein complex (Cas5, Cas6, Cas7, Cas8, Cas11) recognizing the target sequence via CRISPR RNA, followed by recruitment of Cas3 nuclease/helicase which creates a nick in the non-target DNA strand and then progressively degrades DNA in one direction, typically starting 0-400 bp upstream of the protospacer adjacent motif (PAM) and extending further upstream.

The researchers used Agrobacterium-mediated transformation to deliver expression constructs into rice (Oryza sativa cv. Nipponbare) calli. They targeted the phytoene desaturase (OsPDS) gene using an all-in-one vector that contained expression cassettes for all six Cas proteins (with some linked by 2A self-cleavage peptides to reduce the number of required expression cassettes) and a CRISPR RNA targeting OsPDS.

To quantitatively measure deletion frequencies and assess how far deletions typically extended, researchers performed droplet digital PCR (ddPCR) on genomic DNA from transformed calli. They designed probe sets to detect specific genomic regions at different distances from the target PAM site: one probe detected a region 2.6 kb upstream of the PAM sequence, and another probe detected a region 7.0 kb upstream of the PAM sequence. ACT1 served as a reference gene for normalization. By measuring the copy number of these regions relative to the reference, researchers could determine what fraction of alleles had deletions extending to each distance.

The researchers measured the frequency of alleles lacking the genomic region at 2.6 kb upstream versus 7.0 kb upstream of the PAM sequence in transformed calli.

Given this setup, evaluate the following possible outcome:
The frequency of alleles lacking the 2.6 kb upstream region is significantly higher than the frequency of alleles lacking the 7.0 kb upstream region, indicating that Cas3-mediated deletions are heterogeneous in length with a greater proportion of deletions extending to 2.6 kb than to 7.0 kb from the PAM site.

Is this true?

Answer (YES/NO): YES